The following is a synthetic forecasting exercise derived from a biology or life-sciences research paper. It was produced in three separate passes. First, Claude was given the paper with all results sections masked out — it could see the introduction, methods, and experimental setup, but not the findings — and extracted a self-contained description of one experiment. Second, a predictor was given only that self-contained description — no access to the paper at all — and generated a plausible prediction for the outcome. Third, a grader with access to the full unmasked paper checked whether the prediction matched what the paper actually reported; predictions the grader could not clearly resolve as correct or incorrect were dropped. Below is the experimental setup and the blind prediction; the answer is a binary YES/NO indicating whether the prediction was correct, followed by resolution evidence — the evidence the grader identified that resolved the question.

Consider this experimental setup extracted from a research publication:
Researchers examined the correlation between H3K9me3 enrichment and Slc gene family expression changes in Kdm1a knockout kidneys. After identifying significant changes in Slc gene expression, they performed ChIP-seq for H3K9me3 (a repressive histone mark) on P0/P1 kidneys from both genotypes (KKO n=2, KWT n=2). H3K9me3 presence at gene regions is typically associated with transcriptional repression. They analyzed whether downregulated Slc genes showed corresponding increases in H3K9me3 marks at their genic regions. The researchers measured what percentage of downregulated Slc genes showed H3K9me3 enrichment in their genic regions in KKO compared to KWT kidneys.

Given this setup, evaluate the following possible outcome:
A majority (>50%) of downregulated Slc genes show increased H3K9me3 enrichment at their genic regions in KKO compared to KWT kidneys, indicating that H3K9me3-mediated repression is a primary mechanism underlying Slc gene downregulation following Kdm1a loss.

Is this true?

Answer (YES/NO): NO